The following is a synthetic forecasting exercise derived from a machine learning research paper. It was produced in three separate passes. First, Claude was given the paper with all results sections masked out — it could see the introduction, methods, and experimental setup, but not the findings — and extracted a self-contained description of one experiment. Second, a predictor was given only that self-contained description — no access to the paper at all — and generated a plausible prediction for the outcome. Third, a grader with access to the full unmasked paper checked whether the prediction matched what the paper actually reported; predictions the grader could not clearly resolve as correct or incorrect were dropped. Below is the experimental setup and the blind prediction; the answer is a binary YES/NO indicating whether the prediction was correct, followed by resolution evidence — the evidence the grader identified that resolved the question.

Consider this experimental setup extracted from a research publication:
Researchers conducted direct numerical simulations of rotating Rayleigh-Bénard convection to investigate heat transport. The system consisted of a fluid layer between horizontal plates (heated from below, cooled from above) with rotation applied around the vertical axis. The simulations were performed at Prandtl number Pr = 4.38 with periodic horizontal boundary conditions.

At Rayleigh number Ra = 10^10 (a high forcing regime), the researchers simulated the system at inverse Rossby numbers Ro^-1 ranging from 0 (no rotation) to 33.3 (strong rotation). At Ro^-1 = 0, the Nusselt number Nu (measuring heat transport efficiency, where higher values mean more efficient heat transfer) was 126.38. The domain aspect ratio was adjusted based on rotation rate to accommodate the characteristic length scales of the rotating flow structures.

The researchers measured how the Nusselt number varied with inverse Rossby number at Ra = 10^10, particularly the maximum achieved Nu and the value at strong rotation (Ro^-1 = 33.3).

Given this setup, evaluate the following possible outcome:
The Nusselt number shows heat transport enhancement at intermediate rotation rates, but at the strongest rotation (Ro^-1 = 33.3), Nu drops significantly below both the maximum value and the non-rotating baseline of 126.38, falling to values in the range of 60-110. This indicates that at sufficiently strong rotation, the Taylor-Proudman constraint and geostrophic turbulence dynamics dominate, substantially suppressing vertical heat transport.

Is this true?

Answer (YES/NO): YES